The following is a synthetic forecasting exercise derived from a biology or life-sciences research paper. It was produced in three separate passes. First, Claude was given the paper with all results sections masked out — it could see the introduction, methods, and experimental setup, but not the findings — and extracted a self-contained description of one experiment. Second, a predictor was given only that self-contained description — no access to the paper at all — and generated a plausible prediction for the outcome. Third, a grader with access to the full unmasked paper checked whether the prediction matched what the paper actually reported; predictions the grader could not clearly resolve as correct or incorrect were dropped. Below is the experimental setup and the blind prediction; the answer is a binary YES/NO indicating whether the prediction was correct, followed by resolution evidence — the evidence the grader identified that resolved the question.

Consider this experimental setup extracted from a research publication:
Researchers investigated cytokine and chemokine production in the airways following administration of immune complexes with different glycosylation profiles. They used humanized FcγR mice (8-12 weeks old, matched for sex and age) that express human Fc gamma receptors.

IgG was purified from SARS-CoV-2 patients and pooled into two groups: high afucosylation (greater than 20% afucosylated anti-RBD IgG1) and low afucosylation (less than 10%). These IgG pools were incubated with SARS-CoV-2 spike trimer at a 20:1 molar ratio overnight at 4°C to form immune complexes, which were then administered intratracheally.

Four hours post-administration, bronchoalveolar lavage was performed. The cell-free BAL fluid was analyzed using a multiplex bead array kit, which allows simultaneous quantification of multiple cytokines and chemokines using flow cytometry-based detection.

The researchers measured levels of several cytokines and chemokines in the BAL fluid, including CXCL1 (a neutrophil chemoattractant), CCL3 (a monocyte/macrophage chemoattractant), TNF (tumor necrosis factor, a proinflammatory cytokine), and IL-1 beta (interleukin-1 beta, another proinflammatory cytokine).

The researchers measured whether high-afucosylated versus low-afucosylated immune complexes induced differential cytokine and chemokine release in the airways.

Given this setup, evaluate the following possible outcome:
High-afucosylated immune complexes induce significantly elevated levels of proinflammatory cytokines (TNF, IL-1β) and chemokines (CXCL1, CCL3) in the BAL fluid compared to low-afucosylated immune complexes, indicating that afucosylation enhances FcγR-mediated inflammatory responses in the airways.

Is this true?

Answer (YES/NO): NO